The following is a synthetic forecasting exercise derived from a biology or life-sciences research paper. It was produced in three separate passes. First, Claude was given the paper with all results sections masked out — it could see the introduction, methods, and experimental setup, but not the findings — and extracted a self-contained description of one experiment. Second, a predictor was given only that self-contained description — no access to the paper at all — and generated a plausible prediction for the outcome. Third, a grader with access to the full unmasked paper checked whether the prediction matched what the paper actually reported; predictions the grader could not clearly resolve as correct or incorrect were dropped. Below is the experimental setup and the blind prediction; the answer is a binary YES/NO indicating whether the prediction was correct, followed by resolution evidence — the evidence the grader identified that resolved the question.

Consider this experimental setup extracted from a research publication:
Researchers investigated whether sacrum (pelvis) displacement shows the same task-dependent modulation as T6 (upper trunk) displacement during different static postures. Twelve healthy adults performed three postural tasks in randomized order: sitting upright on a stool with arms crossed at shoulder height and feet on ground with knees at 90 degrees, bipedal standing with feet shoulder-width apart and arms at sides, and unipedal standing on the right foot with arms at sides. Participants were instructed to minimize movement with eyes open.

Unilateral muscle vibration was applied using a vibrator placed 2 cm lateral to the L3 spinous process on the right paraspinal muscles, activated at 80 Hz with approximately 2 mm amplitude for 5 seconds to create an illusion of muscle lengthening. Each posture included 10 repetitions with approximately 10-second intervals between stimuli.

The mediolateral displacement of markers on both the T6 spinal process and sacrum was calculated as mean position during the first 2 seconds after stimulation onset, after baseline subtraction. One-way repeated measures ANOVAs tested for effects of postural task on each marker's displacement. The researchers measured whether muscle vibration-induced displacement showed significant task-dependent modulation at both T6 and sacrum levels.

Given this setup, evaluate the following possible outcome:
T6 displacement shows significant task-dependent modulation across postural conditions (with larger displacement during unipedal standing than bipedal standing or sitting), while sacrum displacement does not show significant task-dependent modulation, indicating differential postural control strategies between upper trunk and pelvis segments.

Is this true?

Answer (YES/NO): NO